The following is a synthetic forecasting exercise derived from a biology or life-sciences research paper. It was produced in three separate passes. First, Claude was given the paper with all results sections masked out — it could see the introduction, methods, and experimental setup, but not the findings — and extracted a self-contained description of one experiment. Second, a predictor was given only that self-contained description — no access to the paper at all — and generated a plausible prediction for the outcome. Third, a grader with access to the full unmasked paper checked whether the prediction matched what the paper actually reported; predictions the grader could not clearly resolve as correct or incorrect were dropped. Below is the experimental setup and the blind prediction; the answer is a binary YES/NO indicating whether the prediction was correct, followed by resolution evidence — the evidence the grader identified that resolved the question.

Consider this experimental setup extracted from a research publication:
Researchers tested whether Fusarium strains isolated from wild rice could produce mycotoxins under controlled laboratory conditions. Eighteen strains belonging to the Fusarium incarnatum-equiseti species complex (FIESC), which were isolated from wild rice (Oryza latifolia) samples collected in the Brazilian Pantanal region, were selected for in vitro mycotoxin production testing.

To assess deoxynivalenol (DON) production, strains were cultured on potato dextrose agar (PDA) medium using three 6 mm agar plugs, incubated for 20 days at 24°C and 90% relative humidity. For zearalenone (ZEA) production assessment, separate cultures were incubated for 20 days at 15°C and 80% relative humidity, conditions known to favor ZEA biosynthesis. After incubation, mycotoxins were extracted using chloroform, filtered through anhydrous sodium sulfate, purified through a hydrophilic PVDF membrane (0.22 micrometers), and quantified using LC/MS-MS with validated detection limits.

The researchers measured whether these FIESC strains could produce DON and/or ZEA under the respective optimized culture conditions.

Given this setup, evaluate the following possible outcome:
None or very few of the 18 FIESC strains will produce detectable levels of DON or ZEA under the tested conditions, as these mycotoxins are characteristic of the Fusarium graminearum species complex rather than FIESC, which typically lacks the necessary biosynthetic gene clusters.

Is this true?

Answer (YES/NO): NO